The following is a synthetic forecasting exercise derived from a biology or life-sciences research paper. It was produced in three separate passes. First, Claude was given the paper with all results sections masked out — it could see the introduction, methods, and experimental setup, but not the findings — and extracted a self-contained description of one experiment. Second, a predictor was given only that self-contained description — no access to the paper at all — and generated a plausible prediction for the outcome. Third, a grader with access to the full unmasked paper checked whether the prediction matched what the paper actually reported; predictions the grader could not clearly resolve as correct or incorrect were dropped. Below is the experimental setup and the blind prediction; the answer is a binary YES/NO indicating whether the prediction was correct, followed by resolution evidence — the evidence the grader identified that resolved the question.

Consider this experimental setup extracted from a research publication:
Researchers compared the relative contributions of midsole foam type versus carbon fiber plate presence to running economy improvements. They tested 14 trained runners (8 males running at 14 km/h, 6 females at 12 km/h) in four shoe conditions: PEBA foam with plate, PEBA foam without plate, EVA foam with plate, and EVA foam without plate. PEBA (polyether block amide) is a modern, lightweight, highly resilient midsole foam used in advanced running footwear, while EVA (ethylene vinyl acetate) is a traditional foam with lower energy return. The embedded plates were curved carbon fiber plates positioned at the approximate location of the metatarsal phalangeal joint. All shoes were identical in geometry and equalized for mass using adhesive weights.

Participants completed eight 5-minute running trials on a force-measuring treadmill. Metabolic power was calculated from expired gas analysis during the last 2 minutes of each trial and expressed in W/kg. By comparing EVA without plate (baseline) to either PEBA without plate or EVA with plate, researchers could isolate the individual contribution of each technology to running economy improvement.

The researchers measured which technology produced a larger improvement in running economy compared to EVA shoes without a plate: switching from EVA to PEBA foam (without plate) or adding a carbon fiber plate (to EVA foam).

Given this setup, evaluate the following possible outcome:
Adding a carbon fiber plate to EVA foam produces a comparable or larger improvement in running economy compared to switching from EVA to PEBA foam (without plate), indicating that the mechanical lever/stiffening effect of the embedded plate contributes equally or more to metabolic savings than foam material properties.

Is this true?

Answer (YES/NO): YES